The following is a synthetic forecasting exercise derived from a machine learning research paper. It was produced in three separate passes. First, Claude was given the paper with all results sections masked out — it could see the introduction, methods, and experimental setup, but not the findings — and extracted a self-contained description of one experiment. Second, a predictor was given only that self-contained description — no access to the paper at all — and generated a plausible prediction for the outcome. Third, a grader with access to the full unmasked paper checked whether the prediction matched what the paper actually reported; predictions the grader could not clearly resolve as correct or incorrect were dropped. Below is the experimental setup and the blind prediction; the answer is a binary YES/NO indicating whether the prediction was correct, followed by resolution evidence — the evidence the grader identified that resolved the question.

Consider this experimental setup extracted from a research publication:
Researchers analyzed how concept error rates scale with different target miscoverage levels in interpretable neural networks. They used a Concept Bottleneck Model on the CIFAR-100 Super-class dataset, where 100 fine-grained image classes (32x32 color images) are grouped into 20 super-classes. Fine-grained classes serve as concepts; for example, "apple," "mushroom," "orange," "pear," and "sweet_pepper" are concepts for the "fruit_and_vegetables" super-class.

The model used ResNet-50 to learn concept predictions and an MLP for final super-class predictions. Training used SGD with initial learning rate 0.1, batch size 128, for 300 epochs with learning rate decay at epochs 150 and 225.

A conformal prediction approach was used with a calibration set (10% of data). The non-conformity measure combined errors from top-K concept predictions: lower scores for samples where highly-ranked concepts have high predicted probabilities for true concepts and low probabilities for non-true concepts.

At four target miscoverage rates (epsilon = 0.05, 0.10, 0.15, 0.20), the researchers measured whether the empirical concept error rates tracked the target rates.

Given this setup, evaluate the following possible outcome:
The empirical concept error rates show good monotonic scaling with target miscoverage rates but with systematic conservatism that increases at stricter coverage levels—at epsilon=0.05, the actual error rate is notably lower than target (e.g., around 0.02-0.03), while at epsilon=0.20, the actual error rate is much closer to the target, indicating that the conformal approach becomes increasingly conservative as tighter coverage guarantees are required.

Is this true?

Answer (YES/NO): NO